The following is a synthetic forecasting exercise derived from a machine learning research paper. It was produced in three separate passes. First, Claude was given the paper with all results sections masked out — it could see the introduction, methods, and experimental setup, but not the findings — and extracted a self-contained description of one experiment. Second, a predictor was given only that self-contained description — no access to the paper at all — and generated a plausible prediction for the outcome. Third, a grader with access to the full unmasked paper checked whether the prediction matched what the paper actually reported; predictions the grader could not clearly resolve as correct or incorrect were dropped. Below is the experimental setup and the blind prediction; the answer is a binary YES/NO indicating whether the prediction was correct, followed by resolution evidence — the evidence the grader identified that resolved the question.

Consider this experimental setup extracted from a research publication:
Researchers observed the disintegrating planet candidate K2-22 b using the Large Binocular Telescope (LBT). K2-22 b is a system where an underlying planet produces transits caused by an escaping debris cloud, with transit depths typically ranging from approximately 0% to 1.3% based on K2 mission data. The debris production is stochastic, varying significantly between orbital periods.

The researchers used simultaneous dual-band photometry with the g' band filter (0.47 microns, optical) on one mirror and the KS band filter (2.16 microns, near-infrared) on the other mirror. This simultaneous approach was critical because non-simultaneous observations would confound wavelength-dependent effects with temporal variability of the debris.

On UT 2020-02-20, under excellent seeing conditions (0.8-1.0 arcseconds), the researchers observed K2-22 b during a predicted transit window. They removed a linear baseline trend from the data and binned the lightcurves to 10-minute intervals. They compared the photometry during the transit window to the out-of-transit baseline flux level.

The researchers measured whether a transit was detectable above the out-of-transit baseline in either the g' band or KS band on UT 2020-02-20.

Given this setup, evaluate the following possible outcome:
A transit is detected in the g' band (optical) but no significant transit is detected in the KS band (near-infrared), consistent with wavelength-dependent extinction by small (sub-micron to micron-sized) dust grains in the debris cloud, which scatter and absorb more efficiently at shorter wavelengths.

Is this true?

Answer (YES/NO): NO